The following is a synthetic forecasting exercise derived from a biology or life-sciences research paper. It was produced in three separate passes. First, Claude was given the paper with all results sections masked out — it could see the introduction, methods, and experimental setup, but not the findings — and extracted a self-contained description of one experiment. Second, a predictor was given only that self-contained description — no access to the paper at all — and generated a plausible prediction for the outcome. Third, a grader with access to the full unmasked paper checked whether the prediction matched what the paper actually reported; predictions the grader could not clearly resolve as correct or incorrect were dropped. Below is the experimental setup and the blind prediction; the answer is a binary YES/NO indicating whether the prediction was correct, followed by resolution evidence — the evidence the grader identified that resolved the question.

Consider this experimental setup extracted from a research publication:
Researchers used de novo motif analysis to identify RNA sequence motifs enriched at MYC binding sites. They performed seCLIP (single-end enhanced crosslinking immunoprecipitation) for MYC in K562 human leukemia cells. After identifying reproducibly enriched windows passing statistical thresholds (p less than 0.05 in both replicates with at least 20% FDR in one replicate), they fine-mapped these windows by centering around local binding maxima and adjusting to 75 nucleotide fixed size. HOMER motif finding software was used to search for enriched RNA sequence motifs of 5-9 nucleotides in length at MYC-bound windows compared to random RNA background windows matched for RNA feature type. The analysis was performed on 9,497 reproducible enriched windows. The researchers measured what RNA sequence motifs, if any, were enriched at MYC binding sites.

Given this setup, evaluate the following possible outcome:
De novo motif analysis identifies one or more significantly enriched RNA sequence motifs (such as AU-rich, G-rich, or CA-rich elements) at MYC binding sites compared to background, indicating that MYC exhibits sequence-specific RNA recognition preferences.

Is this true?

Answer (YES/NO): NO